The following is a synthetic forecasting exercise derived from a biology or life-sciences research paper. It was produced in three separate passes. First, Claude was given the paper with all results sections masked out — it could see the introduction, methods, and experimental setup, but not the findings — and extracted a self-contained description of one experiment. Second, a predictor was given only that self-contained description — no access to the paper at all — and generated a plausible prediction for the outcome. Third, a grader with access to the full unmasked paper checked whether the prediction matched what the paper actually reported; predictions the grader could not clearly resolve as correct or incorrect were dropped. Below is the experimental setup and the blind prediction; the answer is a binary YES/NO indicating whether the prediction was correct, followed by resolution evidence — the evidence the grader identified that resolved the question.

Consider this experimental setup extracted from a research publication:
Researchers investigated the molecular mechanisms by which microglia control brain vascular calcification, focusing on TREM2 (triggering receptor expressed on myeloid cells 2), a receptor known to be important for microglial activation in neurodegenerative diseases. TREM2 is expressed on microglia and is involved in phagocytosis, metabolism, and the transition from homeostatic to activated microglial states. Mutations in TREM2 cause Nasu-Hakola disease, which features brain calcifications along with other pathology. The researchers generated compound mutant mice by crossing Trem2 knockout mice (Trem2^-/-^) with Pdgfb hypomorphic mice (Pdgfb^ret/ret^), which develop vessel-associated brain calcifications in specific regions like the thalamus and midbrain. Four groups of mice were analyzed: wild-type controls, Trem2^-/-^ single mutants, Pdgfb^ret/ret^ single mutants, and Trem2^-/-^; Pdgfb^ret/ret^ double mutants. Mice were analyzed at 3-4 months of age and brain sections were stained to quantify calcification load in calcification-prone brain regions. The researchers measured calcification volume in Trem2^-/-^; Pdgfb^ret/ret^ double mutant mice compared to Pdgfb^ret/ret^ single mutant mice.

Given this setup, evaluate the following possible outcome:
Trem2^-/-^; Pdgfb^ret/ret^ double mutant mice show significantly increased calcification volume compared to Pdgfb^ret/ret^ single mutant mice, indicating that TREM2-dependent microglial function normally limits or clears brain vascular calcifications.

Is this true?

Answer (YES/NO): YES